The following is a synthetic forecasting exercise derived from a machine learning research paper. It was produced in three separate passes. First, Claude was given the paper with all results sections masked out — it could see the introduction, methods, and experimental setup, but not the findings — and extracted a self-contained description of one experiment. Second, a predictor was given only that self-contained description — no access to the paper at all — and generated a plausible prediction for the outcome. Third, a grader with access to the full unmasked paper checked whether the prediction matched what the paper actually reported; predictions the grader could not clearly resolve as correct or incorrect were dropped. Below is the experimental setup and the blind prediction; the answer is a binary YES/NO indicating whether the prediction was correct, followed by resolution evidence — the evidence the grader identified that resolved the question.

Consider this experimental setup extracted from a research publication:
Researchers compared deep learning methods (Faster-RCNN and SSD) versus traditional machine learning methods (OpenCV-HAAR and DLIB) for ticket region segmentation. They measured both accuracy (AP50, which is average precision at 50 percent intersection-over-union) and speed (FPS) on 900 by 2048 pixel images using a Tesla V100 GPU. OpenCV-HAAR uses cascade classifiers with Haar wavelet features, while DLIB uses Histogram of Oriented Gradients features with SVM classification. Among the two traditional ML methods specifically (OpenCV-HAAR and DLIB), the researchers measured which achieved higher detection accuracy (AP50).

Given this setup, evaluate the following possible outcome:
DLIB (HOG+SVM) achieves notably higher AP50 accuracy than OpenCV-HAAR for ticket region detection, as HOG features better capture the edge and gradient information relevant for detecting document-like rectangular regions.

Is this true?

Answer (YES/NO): NO